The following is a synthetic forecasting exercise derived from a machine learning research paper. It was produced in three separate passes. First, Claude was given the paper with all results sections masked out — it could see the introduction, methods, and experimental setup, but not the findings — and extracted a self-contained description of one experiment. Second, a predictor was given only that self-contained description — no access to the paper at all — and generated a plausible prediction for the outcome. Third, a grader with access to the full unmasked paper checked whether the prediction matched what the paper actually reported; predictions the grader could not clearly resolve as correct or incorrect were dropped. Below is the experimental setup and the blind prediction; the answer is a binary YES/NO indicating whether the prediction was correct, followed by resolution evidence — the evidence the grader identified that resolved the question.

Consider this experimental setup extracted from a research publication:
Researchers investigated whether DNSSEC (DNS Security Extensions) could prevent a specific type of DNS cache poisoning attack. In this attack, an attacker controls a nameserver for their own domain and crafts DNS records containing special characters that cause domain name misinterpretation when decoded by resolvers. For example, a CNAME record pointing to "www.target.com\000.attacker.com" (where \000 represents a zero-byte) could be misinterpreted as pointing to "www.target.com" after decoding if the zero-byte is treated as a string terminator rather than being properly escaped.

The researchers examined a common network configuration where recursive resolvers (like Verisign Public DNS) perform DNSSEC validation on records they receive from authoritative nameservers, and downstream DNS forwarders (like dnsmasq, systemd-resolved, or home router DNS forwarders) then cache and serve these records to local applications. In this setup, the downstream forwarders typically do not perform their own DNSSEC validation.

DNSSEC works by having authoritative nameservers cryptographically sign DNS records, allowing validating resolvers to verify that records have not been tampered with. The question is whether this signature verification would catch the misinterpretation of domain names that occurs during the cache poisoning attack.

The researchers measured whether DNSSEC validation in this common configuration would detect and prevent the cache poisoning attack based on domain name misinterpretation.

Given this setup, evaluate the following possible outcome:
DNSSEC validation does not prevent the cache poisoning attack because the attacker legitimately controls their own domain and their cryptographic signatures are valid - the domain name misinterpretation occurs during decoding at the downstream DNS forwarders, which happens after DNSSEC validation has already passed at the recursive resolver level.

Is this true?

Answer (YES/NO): YES